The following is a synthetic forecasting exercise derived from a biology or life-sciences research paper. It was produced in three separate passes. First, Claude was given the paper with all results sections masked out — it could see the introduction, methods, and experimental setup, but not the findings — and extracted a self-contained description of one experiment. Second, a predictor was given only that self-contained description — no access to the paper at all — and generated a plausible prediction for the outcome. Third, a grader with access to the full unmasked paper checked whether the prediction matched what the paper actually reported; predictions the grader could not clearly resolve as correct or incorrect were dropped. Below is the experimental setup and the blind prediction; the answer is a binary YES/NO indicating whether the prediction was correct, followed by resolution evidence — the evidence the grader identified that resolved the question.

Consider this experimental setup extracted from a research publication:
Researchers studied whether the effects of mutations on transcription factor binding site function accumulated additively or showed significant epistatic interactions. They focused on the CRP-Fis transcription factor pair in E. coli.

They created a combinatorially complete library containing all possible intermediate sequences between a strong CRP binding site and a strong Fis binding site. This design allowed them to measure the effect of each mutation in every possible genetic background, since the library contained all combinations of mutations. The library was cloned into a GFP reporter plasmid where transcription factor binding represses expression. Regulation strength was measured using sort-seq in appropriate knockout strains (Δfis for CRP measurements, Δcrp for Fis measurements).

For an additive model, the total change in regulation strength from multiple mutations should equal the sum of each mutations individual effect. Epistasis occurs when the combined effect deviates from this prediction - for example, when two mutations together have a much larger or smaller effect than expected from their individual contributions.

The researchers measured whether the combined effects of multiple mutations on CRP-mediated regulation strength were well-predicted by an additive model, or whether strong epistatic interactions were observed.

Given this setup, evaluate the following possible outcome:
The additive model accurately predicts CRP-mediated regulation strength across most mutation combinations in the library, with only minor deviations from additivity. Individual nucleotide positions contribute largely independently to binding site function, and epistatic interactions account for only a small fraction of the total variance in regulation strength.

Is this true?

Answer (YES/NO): YES